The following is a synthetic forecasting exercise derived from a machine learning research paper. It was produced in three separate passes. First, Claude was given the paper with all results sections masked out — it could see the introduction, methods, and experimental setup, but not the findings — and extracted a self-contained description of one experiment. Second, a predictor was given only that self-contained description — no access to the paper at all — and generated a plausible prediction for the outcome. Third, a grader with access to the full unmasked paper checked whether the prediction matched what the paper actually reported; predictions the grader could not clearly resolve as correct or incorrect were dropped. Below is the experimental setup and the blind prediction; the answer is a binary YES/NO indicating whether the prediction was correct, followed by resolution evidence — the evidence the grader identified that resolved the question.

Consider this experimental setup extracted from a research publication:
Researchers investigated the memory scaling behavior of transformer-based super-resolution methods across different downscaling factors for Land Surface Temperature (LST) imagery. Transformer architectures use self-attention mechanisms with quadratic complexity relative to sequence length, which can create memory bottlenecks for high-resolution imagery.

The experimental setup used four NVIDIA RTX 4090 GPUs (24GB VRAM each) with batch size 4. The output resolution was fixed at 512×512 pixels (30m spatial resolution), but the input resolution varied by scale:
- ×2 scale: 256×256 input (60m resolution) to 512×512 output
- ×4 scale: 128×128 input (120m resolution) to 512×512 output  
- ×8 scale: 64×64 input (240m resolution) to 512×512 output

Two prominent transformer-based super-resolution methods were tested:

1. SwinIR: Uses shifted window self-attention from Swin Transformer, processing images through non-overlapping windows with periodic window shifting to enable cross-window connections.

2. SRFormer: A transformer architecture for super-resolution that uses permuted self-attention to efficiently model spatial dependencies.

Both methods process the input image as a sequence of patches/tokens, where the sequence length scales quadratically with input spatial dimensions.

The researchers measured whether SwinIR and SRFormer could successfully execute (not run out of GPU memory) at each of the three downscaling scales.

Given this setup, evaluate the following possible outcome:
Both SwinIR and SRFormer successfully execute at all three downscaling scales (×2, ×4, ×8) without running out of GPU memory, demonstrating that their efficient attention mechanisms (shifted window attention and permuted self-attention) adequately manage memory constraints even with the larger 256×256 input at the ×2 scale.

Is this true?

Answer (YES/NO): NO